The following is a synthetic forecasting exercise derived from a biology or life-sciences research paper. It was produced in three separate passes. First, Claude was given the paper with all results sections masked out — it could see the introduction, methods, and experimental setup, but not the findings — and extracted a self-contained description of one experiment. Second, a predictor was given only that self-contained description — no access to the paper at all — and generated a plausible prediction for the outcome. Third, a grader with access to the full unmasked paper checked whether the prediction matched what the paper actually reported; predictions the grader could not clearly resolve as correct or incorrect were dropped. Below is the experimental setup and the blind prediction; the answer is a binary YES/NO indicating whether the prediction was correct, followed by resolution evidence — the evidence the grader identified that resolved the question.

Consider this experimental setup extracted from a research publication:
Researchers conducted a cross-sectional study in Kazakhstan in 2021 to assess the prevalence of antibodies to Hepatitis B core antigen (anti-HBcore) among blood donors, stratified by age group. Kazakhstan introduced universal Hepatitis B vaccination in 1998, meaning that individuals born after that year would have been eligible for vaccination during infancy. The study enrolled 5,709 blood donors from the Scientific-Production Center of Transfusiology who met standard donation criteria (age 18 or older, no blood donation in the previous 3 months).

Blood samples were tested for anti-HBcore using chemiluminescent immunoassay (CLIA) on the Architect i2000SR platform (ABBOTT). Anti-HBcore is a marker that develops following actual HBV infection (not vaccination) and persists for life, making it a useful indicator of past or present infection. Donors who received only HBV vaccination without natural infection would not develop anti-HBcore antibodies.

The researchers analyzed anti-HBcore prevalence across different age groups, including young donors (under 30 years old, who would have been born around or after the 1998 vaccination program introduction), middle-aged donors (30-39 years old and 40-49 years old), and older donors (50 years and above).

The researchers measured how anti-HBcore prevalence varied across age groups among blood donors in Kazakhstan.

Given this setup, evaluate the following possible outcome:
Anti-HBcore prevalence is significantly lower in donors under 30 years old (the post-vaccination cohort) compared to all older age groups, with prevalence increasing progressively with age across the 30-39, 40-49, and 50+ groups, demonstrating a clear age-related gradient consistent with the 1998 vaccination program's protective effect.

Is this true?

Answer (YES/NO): NO